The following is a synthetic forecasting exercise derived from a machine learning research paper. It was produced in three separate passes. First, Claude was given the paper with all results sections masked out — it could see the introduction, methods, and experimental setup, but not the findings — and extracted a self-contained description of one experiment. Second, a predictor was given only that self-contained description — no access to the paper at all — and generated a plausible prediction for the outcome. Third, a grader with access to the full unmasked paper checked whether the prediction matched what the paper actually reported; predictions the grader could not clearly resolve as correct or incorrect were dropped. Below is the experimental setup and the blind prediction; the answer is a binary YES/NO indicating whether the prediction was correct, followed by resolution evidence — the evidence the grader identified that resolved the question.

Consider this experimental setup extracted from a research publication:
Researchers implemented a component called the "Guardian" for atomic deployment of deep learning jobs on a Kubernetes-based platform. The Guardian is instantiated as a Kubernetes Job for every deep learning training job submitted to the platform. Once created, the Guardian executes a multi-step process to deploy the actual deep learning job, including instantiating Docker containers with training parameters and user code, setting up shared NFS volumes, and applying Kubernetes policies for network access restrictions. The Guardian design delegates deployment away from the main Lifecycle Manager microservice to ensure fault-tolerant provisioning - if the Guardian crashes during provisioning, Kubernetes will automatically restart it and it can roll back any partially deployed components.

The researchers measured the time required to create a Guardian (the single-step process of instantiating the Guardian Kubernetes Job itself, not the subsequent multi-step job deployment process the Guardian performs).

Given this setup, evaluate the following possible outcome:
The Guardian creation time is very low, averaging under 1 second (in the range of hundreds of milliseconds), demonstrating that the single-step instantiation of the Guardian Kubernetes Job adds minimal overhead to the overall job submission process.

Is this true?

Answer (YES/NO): NO